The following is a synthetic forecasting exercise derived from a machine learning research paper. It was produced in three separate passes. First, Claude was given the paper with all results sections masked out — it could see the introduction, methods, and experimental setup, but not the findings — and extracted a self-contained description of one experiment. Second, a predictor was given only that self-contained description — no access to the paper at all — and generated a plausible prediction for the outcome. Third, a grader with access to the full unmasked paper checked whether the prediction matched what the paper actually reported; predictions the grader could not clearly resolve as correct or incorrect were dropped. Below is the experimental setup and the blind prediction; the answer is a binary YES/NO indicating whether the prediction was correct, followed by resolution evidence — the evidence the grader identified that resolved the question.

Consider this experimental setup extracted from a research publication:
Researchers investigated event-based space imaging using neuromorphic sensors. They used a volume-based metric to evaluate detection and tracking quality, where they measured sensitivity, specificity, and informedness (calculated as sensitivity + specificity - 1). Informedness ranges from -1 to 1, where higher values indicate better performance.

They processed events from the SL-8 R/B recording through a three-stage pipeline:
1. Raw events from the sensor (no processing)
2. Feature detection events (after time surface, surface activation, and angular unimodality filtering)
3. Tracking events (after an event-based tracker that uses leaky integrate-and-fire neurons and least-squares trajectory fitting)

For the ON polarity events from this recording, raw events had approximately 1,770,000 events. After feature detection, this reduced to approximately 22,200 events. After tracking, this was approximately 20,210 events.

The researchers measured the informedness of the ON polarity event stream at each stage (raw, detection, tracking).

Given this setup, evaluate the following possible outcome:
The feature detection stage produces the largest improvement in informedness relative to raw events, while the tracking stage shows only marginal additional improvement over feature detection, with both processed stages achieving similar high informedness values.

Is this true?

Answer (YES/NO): NO